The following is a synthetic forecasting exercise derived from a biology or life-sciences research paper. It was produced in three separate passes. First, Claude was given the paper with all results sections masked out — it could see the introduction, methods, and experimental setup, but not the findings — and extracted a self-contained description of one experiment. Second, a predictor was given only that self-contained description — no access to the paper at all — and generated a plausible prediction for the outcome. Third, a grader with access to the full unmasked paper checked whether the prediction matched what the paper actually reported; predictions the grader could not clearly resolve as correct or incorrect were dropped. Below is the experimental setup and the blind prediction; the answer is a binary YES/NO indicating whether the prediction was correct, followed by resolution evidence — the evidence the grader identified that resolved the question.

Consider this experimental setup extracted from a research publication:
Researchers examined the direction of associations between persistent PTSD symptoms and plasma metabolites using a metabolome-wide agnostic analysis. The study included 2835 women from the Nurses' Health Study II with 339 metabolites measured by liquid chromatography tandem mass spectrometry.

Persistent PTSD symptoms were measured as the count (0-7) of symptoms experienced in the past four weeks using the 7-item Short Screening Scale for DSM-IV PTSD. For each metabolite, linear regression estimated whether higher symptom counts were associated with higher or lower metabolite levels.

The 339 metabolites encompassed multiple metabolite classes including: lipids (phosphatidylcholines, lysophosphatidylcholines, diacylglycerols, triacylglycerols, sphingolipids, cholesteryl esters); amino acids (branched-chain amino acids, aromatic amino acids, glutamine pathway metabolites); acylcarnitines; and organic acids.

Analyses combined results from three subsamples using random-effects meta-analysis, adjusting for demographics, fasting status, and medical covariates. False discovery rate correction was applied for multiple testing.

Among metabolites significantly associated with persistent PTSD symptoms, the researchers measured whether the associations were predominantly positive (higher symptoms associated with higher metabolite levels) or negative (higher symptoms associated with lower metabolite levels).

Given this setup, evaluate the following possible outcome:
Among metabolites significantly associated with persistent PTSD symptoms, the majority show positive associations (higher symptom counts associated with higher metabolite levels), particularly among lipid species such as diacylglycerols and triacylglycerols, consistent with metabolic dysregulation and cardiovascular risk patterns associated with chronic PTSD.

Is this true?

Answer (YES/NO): NO